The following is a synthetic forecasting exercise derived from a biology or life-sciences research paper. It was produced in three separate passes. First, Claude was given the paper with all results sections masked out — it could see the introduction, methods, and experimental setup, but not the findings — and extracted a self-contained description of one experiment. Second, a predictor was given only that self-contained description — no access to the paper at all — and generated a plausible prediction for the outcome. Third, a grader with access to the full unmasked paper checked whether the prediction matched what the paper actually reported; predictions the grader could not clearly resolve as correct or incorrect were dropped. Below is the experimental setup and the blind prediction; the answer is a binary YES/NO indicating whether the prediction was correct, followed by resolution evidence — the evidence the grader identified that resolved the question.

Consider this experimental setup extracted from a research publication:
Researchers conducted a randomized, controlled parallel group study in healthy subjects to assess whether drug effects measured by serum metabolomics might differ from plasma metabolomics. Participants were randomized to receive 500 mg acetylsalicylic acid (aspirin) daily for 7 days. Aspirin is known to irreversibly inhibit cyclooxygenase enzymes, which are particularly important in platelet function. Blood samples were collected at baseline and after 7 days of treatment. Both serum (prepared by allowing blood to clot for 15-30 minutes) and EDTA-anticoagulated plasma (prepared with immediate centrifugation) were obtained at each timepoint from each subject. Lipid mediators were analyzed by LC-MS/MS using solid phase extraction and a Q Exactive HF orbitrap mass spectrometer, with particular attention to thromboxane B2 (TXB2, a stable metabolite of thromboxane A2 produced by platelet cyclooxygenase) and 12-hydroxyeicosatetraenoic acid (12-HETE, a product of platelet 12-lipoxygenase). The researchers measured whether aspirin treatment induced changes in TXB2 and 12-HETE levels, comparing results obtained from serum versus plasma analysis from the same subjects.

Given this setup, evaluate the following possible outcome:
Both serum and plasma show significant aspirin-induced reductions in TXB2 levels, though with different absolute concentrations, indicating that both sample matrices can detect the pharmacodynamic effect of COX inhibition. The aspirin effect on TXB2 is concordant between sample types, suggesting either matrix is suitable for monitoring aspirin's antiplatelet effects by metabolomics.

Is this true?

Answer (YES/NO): NO